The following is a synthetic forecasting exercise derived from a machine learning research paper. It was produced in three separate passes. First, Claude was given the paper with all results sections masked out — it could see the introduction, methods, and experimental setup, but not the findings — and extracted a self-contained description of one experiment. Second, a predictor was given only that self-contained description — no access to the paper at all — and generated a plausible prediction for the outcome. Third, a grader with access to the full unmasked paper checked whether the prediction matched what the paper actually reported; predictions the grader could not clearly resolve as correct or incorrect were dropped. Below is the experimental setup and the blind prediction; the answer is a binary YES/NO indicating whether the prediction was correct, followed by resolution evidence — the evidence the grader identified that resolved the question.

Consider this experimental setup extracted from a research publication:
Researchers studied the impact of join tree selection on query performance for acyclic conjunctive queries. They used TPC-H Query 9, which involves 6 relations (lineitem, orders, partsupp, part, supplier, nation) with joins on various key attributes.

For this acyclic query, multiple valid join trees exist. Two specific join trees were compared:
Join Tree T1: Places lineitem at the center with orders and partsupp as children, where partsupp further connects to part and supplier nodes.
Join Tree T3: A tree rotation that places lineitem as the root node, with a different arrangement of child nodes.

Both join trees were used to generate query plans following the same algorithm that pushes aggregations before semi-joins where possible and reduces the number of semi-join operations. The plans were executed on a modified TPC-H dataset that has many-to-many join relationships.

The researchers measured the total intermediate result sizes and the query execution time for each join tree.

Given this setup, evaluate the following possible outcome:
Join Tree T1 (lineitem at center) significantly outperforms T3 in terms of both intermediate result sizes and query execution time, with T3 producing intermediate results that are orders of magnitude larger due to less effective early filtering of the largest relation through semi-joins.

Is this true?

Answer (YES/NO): NO